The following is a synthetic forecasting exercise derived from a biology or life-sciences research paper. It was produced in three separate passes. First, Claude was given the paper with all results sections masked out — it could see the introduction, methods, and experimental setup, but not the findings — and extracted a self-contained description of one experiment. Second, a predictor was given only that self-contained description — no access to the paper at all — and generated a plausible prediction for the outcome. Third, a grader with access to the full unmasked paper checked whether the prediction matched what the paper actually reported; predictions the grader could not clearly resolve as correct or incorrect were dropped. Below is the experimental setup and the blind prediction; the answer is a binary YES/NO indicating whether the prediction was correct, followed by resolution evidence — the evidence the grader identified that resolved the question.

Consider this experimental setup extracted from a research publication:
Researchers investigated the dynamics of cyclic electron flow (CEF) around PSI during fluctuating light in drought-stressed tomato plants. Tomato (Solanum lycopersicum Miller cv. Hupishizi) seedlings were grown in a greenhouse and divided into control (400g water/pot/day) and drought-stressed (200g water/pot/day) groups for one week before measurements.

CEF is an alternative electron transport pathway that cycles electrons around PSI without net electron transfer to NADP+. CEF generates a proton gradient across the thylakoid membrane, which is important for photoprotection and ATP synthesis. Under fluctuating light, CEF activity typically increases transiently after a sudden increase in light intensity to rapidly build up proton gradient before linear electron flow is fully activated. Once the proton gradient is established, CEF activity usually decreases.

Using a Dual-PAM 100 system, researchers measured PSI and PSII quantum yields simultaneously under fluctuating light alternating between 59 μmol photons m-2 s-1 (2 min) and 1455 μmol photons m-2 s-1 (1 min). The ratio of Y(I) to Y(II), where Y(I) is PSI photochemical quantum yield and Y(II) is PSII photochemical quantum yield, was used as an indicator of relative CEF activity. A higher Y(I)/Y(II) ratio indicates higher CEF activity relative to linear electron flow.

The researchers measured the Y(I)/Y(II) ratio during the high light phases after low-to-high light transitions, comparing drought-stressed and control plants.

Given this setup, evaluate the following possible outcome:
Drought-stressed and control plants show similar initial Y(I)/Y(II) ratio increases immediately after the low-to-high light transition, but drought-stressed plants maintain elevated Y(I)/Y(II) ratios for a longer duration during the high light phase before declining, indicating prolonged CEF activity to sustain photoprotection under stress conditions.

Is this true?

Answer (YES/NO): NO